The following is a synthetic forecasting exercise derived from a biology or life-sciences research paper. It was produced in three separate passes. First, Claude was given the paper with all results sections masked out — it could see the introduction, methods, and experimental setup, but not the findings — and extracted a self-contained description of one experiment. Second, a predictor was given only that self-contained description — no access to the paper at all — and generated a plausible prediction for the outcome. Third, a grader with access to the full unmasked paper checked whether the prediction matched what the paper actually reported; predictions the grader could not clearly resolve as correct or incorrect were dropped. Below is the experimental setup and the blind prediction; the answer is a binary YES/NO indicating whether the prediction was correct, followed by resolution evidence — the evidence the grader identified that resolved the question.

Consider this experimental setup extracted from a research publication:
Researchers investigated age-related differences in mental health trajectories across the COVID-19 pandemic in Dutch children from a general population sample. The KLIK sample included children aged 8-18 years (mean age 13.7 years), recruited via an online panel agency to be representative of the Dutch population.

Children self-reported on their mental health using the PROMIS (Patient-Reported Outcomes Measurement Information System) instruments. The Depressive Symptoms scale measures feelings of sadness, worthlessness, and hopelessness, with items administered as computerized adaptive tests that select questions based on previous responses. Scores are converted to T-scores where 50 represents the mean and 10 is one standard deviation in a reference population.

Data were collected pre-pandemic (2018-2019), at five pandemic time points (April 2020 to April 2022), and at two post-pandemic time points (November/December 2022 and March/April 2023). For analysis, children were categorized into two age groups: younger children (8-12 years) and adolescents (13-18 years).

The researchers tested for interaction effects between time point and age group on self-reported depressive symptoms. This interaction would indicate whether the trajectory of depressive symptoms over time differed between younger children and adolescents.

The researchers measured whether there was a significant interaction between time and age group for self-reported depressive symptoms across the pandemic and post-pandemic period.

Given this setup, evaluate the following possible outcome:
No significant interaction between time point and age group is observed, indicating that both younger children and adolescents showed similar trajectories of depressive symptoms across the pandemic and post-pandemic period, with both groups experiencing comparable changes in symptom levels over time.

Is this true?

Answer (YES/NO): YES